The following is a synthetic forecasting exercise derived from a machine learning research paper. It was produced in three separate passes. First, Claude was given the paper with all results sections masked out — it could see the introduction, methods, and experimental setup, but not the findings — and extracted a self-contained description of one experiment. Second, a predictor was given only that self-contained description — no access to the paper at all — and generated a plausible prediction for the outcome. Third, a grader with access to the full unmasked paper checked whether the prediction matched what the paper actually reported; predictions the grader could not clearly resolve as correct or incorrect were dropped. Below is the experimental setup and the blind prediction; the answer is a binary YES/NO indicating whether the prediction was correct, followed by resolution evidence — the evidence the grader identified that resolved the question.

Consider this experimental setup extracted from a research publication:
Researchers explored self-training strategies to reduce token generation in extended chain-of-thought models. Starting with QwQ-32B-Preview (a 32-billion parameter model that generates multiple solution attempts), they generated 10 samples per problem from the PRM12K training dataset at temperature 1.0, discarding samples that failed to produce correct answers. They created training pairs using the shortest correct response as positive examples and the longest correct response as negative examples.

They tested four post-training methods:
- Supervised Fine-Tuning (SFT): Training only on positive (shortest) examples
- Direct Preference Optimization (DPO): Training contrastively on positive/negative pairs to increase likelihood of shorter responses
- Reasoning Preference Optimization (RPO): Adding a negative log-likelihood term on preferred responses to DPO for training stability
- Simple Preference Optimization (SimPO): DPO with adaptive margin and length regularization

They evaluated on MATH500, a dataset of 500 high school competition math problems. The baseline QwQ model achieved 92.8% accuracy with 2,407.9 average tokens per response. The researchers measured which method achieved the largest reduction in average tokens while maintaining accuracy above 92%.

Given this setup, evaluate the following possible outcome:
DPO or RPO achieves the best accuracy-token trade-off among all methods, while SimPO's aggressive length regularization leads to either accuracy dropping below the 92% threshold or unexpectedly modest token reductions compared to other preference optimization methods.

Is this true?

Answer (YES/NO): NO